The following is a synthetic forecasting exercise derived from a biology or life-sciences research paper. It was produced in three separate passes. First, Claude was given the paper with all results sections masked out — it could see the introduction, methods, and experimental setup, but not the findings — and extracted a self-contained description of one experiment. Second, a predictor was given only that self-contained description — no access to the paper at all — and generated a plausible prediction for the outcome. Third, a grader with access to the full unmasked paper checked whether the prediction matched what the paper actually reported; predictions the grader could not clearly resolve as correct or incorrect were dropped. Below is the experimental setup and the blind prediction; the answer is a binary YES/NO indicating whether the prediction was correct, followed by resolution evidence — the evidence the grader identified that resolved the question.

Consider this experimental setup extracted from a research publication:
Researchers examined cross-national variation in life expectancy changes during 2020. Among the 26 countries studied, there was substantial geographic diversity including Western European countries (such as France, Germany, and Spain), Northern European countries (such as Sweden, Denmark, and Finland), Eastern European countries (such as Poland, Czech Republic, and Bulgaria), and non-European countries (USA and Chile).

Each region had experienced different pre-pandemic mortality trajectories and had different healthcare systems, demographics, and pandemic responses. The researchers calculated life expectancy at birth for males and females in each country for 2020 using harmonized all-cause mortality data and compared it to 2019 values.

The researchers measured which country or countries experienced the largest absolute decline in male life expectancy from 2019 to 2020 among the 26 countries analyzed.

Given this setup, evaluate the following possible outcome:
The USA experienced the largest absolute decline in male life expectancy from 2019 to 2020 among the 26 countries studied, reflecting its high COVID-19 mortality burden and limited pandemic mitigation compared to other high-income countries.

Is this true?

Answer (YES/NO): YES